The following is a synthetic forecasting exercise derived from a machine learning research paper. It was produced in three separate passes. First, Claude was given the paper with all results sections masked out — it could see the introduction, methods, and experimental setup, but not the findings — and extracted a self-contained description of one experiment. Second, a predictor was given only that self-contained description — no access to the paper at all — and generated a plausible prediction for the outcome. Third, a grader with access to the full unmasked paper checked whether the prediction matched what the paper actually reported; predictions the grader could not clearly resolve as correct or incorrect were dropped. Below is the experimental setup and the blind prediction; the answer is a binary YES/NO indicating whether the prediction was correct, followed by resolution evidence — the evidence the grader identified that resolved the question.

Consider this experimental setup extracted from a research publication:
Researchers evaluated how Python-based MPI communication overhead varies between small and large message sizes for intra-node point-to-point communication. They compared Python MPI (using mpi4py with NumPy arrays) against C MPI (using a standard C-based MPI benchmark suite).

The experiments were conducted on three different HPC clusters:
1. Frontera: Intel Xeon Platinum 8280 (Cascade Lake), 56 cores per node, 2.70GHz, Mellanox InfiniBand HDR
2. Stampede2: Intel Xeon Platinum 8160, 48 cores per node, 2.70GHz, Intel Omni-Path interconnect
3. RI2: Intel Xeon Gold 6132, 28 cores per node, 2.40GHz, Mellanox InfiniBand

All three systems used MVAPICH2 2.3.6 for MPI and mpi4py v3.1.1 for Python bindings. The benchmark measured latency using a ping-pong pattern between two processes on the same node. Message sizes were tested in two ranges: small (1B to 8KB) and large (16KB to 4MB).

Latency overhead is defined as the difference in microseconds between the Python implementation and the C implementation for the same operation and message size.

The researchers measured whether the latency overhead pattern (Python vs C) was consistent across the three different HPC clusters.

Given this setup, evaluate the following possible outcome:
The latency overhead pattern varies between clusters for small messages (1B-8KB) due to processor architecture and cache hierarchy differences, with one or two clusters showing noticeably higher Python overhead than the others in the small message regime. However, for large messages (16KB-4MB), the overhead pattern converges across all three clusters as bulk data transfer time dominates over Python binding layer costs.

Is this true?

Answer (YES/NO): NO